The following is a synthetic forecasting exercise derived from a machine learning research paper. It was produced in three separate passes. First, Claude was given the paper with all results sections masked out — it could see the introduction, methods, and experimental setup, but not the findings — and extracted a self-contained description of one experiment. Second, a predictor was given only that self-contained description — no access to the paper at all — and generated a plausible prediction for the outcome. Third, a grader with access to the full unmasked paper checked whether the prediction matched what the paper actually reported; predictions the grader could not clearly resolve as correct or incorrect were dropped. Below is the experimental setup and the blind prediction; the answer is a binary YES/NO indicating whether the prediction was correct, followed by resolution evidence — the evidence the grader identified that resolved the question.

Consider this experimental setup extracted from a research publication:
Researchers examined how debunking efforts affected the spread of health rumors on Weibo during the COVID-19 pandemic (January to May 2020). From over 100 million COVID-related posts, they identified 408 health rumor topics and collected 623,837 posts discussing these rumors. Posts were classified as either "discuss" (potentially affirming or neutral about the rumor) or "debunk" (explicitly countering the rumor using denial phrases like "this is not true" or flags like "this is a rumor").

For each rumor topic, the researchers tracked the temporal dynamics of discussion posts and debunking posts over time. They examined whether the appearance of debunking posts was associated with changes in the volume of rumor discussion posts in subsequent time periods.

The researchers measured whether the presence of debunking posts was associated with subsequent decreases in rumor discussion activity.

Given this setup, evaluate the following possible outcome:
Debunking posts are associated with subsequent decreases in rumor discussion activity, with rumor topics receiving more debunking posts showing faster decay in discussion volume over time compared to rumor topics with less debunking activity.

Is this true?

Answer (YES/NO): NO